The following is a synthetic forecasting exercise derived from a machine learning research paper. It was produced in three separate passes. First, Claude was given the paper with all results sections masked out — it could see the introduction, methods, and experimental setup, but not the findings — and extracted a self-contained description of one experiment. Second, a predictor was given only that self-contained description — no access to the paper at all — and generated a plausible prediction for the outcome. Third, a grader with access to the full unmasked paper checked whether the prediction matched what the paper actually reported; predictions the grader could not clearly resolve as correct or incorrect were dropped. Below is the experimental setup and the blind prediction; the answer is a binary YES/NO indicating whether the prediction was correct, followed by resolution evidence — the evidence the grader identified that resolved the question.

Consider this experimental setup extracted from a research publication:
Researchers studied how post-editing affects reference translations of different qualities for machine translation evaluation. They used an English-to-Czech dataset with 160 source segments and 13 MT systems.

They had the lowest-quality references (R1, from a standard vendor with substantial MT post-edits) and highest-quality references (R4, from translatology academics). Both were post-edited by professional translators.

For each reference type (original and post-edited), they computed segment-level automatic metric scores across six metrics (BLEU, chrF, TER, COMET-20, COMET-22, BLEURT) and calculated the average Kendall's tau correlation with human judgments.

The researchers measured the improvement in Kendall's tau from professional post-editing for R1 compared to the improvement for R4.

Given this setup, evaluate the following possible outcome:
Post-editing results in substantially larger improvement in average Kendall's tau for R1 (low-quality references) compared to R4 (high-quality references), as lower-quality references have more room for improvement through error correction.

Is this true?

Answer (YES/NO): YES